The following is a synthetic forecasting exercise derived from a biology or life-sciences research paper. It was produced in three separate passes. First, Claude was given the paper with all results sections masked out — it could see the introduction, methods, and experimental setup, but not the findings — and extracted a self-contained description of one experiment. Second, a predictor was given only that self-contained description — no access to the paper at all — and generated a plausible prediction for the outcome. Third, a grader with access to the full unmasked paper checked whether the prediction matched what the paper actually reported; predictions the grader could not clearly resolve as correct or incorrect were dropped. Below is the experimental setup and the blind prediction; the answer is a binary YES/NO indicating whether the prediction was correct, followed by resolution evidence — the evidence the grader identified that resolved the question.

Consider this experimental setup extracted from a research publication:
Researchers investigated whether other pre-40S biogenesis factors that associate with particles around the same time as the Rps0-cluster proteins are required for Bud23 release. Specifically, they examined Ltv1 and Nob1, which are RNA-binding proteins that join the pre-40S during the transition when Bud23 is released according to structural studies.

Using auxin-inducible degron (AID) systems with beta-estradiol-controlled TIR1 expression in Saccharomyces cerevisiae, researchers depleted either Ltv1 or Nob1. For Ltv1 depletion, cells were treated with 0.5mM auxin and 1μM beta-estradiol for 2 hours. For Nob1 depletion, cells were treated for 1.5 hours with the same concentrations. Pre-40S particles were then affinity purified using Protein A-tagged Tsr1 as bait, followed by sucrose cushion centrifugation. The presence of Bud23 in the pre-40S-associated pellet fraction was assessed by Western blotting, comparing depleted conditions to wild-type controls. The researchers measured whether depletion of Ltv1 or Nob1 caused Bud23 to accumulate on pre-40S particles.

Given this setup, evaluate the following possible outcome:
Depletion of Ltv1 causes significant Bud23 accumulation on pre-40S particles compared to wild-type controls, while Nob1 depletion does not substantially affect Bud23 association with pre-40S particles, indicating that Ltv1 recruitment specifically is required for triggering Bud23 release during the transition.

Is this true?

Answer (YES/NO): NO